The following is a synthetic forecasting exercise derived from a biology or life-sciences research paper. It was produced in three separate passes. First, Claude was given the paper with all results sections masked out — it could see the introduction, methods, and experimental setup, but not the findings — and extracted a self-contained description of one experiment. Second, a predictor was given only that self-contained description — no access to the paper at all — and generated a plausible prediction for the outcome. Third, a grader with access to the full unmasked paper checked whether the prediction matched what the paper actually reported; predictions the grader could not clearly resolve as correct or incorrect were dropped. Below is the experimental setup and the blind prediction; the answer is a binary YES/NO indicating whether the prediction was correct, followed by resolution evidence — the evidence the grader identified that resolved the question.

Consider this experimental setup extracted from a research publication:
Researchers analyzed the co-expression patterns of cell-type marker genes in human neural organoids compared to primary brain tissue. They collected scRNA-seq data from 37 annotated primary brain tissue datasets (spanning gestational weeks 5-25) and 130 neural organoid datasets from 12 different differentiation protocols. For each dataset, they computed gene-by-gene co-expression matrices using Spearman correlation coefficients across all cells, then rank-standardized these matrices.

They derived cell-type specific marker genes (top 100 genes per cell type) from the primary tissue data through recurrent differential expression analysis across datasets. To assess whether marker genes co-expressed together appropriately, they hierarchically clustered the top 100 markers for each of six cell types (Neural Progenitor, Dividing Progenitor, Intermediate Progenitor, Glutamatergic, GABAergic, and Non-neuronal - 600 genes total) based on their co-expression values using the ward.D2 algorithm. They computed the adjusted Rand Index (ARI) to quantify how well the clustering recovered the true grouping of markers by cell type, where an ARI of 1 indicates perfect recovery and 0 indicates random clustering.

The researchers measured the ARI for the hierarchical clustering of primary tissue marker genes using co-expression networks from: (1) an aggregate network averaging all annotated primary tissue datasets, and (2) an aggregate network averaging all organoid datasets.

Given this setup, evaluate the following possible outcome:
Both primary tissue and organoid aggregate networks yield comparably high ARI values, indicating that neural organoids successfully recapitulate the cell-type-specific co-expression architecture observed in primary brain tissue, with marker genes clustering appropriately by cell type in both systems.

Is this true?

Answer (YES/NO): NO